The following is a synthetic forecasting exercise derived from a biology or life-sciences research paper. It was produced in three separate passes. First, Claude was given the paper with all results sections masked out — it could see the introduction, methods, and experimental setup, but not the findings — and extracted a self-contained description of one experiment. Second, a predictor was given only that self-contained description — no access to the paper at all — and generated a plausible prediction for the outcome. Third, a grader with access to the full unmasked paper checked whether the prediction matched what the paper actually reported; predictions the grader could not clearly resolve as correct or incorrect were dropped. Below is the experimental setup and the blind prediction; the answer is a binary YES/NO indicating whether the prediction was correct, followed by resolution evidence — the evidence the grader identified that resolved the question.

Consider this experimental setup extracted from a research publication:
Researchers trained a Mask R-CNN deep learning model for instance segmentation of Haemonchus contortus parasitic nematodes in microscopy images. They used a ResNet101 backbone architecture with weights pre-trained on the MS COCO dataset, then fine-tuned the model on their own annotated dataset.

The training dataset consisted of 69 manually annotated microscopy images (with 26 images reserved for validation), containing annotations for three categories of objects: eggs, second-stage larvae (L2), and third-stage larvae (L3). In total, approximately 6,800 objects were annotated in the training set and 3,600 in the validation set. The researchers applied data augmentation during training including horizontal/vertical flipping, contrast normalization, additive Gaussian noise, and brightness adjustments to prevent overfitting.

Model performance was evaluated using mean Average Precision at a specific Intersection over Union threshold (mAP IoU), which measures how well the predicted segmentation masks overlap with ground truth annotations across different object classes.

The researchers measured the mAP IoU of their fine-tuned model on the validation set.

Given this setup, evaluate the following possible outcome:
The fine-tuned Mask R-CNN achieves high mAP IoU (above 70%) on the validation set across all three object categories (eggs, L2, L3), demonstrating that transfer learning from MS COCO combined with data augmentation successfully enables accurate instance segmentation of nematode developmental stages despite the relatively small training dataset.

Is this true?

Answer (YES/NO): NO